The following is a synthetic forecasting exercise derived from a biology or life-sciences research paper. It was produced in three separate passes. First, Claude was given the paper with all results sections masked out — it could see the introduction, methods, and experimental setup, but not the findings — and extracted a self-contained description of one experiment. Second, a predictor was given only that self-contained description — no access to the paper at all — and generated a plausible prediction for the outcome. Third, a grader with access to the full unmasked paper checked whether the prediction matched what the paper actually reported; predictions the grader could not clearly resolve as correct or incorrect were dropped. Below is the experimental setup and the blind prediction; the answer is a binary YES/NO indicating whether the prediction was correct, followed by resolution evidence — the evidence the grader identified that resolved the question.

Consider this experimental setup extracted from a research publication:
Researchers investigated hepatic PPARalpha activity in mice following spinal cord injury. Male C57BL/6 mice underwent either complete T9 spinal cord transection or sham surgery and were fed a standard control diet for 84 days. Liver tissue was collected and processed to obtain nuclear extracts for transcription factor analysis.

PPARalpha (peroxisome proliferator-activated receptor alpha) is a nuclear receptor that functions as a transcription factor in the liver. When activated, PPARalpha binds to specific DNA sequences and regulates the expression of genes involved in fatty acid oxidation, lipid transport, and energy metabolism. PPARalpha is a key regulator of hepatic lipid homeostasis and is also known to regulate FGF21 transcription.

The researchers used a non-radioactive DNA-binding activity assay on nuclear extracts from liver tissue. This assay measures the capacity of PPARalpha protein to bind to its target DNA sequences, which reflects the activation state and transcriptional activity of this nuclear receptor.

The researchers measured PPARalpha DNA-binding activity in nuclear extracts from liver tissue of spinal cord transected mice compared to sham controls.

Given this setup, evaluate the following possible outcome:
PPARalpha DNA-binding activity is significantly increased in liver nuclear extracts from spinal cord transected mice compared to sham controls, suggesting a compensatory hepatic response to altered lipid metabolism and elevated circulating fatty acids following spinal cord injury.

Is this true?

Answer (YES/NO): NO